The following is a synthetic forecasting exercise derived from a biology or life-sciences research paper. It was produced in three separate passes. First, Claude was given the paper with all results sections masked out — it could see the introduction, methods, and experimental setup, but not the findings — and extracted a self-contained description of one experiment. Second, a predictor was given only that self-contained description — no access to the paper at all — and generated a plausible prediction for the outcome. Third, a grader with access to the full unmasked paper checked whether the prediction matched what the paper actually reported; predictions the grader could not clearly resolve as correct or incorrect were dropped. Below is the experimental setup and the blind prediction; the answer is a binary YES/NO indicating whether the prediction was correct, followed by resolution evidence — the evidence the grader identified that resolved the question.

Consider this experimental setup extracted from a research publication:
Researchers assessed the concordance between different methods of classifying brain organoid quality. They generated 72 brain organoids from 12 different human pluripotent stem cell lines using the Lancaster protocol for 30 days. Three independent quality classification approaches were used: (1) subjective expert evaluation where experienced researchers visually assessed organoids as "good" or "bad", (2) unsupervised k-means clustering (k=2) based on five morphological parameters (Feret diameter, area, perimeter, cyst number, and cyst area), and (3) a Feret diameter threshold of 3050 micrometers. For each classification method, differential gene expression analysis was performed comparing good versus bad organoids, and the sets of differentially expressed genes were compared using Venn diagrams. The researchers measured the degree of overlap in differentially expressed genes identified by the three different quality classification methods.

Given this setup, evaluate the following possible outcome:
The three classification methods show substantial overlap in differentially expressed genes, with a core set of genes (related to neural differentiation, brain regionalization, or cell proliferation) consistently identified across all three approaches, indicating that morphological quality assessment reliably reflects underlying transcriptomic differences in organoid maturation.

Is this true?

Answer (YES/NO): NO